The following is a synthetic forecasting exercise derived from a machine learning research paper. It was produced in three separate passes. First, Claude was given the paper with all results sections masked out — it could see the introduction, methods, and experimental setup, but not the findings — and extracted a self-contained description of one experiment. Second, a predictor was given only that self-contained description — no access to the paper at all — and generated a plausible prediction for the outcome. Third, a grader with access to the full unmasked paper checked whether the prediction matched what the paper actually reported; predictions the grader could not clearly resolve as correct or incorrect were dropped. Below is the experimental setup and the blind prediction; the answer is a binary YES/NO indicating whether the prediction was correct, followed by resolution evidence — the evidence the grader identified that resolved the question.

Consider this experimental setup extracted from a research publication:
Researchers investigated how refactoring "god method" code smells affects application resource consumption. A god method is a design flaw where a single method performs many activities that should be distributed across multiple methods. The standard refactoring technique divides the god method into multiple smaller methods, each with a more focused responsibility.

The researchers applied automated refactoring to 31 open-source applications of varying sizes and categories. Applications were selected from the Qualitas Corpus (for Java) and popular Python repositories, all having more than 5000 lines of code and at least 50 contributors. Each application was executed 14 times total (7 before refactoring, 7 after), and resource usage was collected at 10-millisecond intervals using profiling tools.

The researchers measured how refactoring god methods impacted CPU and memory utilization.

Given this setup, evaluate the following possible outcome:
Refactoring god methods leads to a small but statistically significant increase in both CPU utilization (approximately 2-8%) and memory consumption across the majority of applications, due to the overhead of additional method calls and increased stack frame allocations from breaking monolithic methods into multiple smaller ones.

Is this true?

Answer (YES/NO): NO